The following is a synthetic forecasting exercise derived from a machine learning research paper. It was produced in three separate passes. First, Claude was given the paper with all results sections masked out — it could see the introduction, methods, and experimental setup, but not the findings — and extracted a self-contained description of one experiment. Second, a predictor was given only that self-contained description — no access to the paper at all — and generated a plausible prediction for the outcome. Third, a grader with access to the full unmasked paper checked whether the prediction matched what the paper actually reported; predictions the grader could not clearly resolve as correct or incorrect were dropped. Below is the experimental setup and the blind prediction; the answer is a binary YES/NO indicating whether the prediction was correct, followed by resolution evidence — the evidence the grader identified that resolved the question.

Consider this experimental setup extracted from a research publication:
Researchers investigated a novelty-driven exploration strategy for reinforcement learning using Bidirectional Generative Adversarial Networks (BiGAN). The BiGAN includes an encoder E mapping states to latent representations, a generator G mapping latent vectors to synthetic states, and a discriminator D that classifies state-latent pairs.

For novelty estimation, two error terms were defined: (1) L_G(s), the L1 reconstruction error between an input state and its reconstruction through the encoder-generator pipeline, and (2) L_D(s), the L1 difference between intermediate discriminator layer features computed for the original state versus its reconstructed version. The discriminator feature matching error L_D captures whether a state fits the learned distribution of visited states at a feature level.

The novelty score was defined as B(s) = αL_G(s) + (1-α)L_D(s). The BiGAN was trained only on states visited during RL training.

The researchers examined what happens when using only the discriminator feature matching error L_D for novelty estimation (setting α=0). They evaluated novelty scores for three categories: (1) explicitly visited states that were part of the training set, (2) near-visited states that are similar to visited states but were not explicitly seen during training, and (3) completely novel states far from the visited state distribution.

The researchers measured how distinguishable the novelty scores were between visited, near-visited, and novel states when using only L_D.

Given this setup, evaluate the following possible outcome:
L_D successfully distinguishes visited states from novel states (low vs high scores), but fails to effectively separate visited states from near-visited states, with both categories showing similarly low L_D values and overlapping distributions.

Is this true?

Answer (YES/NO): NO